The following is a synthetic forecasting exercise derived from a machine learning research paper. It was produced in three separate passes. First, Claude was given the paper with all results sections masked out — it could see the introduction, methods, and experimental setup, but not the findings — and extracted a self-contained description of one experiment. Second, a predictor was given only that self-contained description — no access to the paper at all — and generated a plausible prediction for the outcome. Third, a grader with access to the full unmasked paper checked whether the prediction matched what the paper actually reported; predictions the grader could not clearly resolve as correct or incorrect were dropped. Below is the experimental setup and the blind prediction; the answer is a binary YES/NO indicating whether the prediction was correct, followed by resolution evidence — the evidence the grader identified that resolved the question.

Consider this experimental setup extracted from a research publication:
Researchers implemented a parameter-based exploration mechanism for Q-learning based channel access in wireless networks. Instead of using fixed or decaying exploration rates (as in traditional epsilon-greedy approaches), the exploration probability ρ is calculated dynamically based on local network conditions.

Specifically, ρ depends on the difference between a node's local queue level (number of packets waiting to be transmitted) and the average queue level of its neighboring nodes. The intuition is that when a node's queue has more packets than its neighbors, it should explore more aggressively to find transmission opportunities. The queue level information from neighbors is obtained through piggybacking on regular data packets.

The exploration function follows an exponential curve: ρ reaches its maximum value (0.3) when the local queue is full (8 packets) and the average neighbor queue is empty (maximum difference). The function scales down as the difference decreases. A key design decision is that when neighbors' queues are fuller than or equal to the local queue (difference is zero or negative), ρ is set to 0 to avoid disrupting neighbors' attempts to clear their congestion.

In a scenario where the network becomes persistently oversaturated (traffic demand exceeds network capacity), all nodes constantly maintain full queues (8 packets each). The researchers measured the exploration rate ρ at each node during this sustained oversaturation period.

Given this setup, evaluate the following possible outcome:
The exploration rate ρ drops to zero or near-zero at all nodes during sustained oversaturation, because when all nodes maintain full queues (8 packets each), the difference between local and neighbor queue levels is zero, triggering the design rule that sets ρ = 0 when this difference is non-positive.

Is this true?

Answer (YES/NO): NO